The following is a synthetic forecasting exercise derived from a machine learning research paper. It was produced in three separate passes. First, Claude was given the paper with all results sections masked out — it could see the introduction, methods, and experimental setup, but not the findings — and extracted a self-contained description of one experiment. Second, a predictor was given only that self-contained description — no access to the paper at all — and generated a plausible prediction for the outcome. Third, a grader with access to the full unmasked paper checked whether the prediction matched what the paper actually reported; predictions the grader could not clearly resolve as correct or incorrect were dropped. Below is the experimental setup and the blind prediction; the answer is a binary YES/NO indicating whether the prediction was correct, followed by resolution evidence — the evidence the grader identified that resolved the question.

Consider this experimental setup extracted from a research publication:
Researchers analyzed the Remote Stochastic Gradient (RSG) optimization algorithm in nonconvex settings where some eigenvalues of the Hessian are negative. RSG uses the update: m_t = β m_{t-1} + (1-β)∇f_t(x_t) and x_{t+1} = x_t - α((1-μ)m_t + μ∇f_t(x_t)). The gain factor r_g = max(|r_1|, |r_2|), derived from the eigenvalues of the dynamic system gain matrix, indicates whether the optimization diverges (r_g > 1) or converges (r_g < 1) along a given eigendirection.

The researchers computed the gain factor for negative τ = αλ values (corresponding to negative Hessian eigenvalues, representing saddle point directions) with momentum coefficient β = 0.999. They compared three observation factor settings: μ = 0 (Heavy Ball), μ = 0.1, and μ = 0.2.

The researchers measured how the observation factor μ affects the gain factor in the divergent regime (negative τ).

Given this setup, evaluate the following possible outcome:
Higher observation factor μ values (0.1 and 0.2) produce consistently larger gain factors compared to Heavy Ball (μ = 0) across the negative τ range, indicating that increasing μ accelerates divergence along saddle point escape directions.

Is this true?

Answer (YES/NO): YES